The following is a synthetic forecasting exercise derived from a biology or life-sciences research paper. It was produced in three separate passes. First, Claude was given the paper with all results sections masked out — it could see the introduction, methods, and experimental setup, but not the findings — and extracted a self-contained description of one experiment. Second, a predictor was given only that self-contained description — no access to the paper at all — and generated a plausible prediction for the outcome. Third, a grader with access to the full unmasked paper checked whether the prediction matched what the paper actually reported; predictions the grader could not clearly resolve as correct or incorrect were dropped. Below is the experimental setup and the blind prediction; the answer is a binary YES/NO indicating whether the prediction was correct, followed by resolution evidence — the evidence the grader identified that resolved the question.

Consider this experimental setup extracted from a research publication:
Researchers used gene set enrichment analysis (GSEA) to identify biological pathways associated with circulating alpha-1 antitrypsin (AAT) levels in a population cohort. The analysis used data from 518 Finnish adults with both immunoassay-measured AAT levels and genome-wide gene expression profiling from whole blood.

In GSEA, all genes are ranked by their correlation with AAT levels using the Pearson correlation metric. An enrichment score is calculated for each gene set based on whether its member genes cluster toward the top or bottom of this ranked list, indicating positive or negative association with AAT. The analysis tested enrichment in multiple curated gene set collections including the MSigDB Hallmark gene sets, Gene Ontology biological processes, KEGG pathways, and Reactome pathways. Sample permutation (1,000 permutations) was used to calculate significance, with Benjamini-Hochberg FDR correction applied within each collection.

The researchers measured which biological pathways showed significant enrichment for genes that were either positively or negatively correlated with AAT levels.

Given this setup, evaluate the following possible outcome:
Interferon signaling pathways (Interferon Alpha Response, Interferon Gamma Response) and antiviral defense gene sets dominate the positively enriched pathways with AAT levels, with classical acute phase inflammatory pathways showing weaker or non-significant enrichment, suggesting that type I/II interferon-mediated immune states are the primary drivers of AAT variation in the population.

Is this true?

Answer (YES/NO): NO